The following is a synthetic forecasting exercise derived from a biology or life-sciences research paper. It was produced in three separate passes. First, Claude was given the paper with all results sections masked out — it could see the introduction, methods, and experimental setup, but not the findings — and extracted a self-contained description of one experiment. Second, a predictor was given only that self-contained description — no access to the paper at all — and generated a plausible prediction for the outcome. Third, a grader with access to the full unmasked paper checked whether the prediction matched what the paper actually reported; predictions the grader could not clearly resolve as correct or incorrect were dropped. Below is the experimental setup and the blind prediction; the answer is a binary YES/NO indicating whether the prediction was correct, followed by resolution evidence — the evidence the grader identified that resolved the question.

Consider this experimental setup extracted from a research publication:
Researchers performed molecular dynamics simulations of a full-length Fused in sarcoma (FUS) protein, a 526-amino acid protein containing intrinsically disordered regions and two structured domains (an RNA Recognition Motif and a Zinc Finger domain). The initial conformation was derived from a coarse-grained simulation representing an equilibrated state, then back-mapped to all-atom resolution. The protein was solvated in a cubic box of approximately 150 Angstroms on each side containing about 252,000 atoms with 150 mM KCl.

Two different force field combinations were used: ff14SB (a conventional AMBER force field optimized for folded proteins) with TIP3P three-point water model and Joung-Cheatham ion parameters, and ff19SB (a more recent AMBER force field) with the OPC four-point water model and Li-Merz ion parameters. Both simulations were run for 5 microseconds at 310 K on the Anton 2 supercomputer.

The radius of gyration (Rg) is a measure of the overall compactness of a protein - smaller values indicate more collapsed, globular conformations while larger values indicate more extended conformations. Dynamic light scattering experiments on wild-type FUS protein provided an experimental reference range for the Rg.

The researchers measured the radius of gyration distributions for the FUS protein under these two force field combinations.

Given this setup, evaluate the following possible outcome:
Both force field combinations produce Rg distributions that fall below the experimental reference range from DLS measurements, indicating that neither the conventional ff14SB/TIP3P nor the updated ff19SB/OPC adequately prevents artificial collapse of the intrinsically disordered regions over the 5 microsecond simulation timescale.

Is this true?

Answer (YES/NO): YES